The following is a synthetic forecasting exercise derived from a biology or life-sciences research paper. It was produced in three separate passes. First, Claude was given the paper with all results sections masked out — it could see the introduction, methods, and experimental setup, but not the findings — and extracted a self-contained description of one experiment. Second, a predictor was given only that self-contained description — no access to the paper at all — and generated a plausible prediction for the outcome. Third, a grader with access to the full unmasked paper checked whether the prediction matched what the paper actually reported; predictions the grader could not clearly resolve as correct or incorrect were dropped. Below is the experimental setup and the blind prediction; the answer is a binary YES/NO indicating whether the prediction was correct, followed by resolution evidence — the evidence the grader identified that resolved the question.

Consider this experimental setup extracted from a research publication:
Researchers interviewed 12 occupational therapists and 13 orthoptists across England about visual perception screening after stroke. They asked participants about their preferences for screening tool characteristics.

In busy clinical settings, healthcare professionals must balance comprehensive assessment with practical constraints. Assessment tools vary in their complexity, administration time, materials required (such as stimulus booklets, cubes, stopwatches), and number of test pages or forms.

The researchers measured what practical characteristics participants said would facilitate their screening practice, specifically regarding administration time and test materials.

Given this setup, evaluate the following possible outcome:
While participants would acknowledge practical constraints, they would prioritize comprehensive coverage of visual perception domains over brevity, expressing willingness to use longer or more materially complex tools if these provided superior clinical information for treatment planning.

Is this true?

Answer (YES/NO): NO